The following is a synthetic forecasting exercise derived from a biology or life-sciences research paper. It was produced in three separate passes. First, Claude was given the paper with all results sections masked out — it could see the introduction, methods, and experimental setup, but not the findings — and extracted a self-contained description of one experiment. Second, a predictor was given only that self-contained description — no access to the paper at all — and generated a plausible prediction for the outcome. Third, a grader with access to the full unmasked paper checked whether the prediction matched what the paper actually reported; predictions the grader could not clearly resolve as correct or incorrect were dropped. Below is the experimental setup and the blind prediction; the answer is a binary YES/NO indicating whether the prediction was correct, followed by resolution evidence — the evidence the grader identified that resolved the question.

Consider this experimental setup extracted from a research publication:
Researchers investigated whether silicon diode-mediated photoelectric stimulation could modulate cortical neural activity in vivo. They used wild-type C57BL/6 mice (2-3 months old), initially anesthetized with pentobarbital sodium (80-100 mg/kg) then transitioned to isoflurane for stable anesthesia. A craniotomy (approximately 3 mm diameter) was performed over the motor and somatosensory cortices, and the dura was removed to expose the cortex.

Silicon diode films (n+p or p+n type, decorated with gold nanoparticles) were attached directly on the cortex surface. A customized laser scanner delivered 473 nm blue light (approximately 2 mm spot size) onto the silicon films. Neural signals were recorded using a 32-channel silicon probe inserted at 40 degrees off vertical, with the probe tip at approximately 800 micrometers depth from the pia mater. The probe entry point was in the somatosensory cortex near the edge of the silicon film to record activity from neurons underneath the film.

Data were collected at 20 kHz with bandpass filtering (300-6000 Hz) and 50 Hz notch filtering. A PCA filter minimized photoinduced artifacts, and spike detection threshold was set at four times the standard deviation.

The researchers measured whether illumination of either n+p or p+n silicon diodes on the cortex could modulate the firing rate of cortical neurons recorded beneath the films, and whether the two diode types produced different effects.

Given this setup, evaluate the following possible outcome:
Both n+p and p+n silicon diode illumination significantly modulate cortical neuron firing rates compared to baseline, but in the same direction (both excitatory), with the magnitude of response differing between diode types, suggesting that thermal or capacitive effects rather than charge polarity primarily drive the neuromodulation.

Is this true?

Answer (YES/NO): NO